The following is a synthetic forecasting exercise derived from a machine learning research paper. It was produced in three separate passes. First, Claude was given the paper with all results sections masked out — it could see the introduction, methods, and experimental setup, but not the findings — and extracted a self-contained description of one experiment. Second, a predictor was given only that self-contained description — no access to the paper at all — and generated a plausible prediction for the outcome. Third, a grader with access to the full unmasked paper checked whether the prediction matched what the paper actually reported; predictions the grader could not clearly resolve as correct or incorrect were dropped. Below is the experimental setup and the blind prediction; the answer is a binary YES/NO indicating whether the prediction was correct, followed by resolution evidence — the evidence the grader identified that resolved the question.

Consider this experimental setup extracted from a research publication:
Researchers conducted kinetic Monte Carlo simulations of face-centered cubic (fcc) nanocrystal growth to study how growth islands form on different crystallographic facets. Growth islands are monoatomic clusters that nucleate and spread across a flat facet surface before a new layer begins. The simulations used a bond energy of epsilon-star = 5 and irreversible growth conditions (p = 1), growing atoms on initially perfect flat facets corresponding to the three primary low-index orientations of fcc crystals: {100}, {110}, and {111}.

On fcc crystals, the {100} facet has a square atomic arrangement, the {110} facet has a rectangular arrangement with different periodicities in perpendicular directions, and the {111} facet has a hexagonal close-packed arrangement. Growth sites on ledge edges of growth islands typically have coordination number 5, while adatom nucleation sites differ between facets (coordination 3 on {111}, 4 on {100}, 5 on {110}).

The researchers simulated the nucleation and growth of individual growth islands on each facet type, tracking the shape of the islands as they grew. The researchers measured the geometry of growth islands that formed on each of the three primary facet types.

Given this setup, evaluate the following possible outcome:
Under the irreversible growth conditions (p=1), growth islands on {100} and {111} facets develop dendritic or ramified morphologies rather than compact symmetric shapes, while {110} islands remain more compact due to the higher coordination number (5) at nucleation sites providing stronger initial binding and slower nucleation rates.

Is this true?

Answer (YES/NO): NO